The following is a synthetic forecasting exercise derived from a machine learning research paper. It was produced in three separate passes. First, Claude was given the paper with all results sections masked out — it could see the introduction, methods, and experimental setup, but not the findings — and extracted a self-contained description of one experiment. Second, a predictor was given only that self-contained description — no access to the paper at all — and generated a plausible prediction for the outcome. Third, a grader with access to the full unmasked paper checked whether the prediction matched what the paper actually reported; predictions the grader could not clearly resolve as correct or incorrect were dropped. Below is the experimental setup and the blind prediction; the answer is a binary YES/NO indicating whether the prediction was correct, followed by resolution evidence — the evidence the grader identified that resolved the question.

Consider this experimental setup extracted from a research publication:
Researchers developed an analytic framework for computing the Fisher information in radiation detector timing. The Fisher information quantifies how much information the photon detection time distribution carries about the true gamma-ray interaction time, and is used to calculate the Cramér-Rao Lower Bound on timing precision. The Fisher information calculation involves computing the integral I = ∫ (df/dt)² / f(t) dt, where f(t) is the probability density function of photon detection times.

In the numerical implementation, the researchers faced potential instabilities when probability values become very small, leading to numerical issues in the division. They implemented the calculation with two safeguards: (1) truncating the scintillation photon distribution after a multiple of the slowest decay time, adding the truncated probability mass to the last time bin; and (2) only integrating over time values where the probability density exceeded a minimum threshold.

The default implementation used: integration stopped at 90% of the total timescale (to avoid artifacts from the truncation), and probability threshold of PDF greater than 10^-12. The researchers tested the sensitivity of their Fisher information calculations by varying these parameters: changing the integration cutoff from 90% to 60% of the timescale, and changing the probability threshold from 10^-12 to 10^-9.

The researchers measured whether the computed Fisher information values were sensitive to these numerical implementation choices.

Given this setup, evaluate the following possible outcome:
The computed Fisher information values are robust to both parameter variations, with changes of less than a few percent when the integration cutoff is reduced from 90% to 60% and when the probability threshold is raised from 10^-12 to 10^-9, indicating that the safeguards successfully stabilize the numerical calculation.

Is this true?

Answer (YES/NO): YES